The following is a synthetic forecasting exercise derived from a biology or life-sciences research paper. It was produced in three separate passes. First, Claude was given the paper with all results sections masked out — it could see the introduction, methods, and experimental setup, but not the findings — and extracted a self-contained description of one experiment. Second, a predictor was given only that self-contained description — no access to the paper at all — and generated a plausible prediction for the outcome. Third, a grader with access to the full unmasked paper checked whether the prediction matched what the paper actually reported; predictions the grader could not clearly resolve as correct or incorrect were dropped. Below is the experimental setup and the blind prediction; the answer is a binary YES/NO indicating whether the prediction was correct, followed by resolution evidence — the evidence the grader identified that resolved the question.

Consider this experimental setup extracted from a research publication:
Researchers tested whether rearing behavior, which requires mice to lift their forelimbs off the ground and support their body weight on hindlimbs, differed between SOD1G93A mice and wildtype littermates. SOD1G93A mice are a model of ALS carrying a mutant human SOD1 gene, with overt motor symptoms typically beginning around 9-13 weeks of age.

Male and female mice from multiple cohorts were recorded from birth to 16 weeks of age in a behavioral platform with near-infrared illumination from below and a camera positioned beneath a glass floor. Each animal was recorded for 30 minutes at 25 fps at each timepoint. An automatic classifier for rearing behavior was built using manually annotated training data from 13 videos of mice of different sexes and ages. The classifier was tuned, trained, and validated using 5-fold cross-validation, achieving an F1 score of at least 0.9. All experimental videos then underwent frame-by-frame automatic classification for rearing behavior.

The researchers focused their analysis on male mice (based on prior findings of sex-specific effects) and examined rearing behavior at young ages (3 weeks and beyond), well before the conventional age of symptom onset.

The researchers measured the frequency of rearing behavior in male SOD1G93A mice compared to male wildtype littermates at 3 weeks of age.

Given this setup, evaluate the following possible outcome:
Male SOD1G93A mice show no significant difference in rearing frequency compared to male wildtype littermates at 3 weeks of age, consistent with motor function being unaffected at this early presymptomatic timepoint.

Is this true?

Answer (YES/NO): YES